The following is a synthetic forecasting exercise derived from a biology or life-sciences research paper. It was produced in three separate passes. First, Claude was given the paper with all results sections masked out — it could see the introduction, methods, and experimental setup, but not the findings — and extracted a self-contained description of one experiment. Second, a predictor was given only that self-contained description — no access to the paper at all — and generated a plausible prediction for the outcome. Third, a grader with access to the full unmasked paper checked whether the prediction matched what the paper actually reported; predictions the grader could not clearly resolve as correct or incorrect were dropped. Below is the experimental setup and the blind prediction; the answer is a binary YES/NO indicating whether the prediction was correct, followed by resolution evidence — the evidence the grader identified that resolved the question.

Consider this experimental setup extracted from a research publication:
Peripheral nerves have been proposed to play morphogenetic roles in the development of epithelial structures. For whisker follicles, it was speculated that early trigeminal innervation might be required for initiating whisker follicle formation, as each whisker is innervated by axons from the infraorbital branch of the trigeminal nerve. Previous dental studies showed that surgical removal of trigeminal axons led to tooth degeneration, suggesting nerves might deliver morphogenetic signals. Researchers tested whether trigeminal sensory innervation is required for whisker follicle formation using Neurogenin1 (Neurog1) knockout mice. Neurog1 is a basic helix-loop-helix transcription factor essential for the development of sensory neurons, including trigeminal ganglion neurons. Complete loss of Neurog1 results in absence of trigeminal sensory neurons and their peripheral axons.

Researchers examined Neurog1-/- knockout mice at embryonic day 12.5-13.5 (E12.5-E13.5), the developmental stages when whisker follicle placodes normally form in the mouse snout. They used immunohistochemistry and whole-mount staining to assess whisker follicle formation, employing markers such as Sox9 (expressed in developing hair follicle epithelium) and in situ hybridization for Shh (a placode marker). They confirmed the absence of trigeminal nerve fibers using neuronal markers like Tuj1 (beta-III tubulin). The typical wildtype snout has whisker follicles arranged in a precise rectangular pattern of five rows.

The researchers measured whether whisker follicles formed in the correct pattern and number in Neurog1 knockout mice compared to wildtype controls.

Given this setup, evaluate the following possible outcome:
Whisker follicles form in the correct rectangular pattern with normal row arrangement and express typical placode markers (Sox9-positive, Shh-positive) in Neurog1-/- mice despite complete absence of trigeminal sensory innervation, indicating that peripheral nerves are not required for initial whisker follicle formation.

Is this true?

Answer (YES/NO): NO